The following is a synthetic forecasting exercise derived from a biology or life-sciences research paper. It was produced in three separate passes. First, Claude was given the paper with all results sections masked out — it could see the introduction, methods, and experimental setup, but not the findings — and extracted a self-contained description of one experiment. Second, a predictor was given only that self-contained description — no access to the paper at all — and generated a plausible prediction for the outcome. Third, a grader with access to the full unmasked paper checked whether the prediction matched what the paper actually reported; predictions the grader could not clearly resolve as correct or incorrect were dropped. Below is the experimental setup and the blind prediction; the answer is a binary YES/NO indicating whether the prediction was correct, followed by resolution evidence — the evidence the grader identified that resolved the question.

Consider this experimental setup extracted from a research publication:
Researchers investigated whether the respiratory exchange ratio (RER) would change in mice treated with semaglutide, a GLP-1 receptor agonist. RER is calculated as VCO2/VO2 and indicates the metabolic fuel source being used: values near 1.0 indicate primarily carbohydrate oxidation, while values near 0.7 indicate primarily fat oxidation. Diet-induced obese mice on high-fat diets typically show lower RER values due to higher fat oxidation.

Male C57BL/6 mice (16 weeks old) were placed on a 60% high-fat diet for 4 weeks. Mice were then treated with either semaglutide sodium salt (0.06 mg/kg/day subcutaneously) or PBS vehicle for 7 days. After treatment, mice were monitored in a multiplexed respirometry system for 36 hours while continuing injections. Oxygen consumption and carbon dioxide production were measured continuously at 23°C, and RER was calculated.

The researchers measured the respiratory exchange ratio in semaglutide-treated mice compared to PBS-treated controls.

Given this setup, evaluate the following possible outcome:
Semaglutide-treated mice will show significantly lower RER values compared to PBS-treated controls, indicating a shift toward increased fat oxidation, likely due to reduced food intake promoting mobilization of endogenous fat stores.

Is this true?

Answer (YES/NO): YES